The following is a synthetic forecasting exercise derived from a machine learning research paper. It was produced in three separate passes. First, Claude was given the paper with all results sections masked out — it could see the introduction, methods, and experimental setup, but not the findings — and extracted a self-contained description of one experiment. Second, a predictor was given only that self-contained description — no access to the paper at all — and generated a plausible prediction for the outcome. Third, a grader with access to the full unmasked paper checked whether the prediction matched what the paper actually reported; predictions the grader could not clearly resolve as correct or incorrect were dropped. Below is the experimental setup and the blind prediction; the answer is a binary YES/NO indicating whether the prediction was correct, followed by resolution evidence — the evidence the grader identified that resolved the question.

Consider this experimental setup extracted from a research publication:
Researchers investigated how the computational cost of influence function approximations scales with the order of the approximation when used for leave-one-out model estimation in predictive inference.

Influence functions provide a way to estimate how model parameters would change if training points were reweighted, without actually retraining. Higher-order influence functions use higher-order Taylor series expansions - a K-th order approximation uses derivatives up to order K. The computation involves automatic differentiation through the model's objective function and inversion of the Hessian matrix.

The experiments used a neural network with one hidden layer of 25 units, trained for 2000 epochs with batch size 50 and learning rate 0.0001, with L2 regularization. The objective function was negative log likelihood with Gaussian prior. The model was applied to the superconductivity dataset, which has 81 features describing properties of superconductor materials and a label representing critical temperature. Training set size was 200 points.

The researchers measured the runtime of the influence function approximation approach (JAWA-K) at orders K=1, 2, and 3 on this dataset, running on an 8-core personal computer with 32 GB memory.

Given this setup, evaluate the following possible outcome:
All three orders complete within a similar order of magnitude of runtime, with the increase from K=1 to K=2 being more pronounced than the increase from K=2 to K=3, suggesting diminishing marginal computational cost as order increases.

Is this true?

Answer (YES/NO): NO